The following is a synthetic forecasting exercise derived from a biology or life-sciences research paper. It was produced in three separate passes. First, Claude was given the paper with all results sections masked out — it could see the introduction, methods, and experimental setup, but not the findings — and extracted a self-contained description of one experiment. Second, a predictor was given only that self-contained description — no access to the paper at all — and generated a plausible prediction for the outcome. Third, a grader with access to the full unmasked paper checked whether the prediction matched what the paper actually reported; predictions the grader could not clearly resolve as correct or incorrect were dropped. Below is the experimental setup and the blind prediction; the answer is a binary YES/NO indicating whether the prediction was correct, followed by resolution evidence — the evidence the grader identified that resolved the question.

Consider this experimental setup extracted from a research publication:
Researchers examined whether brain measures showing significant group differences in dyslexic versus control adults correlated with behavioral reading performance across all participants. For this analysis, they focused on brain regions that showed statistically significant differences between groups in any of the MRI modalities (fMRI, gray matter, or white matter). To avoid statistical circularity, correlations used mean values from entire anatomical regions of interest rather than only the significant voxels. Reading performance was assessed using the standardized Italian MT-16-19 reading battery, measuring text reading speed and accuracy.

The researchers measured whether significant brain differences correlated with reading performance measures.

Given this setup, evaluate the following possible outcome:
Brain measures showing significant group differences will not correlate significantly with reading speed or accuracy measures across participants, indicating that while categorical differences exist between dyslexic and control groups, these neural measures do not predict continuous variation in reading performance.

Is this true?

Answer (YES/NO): NO